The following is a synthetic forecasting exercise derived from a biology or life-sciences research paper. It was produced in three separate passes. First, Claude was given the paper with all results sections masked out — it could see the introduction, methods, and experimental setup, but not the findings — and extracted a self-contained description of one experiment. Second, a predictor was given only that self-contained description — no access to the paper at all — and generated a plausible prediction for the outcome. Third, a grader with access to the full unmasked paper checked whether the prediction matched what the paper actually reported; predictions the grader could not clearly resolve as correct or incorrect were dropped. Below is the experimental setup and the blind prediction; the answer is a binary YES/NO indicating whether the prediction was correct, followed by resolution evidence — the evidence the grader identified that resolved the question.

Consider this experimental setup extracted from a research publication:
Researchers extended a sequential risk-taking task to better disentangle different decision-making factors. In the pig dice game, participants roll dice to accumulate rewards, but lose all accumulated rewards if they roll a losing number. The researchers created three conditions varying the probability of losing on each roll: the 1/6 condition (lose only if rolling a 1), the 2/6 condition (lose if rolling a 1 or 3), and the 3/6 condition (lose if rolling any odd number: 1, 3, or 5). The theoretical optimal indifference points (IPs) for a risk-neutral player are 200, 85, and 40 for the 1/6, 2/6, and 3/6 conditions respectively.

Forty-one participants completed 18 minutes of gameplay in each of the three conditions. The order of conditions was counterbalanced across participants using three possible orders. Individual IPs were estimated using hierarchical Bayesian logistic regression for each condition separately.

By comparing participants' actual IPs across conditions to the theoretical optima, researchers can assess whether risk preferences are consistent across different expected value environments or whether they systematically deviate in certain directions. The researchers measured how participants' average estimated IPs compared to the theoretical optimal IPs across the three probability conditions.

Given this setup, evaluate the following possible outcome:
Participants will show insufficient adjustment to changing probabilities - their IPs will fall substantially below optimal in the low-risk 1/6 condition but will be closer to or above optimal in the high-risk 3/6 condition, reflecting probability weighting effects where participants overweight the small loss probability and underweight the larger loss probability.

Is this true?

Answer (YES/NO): NO